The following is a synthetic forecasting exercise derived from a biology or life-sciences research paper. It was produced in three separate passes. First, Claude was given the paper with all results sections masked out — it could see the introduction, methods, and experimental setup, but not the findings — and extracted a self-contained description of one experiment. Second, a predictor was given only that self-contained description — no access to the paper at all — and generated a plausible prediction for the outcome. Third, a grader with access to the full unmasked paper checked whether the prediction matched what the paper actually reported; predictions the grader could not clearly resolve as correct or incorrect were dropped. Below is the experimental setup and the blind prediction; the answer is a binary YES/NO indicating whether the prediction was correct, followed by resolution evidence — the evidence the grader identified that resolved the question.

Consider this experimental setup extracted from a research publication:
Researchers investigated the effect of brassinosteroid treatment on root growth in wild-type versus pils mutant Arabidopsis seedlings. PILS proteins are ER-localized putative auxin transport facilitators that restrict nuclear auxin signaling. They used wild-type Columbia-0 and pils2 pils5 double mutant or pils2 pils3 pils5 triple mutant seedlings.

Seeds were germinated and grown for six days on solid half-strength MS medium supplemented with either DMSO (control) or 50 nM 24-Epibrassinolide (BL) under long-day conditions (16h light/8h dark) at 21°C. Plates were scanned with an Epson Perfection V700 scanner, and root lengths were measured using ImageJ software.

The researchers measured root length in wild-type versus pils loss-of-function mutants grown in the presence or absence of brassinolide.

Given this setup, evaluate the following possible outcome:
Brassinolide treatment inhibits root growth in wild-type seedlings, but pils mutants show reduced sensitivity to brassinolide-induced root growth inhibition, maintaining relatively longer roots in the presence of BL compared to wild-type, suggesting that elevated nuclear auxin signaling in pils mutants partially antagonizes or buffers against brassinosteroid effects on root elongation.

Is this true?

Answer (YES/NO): NO